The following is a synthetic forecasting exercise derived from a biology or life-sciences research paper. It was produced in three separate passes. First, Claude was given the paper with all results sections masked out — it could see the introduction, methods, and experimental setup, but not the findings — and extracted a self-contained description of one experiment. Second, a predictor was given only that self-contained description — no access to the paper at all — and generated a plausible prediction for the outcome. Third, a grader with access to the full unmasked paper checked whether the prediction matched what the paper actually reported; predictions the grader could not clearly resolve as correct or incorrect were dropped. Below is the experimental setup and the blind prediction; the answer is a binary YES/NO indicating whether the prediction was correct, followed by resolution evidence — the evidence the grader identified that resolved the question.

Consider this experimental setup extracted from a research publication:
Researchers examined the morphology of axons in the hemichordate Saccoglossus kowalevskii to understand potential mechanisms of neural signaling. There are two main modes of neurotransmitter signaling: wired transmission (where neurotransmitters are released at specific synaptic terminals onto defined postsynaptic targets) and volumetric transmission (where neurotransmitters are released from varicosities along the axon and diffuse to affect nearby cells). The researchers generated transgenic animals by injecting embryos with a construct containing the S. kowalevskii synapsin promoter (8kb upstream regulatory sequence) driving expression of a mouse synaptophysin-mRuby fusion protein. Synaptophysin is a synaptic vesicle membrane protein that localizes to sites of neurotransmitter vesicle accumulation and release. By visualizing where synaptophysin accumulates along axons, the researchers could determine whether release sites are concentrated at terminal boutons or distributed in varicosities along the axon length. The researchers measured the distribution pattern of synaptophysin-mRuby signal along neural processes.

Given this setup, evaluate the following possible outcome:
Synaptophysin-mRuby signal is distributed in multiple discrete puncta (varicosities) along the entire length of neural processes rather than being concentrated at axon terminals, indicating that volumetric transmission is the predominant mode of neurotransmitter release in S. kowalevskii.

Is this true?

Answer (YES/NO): NO